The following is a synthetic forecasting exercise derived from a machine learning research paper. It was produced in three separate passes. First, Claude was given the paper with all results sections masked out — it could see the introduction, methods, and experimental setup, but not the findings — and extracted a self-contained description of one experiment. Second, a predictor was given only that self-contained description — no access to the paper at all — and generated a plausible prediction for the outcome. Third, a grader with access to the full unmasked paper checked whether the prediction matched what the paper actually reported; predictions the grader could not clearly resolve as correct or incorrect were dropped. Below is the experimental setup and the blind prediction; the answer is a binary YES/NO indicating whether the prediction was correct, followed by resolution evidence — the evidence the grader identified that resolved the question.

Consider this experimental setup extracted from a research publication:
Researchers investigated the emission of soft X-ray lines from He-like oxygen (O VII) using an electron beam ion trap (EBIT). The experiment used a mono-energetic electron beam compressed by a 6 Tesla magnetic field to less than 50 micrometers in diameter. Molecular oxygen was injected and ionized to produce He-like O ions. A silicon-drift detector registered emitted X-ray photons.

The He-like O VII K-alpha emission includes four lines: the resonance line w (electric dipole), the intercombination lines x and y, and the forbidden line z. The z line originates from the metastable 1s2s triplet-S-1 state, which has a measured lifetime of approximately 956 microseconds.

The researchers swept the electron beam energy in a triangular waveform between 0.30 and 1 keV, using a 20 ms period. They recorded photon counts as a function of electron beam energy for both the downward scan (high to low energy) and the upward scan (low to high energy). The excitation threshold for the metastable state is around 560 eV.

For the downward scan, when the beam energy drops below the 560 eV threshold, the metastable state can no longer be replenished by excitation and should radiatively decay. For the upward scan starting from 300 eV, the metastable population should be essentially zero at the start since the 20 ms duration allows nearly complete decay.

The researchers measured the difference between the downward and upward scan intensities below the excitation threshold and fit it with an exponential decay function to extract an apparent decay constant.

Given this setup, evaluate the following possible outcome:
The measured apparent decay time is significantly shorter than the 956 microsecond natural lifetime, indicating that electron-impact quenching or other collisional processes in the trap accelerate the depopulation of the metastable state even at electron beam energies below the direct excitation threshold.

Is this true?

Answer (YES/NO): NO